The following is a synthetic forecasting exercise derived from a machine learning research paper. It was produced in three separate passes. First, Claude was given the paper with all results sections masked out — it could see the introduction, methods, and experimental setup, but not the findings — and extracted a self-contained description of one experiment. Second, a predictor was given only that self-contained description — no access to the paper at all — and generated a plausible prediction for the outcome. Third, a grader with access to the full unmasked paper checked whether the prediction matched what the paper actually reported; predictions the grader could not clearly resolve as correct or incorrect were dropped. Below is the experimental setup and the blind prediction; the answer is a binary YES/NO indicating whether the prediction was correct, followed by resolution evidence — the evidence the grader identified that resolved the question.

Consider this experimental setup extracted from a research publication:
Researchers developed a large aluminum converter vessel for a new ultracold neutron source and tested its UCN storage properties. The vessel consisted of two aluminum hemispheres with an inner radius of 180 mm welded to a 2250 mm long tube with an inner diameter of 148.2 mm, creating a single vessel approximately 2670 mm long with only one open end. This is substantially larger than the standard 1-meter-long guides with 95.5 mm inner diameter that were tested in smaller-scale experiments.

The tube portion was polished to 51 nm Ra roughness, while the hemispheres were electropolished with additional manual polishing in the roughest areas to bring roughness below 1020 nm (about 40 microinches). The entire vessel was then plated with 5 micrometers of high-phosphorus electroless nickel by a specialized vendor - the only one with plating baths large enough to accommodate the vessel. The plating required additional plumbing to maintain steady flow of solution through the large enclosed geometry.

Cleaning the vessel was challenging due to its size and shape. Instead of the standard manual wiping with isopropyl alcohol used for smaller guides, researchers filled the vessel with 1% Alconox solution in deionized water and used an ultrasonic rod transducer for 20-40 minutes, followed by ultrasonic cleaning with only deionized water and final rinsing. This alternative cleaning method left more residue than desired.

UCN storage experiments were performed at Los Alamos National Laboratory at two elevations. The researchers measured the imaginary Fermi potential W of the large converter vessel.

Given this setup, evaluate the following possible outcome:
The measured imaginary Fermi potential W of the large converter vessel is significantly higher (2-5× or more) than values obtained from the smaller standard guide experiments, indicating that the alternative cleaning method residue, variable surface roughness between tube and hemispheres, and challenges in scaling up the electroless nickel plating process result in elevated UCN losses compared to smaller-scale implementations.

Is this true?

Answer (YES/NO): NO